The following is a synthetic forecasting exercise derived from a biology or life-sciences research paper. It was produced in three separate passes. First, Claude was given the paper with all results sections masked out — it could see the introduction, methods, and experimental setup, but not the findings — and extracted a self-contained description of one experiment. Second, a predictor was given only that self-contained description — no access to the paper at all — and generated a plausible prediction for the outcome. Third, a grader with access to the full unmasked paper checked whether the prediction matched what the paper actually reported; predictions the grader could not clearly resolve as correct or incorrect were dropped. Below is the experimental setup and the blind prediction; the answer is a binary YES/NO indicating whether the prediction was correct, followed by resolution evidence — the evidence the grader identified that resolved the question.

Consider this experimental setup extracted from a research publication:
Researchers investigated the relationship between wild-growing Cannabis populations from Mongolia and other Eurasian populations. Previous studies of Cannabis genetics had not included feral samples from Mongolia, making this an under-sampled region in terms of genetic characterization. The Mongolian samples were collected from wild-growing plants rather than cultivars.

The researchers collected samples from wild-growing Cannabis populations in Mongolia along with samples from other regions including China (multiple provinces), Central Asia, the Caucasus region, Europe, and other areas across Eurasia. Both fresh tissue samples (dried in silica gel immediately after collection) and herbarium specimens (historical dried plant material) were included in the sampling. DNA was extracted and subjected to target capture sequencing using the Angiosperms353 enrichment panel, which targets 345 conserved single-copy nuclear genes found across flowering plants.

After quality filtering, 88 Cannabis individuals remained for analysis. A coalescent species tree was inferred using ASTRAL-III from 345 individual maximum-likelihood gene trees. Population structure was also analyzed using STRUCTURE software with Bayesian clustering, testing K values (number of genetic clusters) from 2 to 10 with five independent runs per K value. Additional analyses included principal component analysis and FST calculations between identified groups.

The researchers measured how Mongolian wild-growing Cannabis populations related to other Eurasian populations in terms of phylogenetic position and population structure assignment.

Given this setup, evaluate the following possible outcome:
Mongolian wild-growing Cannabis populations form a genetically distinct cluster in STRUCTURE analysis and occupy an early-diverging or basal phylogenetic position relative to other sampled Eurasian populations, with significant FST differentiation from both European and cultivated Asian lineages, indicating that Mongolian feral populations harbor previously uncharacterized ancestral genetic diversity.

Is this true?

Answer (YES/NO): NO